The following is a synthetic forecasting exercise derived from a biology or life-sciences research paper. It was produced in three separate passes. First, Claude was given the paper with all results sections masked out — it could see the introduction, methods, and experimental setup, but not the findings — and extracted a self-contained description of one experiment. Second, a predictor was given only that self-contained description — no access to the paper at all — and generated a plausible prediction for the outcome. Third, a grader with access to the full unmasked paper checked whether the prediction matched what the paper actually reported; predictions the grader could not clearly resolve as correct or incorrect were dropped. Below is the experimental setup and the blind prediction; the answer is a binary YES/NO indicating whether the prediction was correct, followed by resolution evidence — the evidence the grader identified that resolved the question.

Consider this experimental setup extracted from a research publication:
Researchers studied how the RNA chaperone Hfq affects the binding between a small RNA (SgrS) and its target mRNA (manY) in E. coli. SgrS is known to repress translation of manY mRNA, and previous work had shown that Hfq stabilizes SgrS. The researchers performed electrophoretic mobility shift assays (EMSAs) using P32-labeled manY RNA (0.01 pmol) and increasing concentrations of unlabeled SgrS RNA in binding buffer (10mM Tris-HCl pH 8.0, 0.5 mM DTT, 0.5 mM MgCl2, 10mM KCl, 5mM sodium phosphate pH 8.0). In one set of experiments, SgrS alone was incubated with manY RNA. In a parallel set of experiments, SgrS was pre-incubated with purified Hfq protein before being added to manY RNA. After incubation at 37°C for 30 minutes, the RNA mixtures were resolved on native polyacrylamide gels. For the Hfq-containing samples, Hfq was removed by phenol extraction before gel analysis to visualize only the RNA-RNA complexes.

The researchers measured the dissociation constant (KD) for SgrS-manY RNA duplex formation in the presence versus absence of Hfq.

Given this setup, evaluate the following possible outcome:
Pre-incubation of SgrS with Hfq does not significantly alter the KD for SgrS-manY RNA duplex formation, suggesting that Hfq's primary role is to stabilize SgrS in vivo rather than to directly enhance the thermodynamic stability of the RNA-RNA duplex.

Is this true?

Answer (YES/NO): NO